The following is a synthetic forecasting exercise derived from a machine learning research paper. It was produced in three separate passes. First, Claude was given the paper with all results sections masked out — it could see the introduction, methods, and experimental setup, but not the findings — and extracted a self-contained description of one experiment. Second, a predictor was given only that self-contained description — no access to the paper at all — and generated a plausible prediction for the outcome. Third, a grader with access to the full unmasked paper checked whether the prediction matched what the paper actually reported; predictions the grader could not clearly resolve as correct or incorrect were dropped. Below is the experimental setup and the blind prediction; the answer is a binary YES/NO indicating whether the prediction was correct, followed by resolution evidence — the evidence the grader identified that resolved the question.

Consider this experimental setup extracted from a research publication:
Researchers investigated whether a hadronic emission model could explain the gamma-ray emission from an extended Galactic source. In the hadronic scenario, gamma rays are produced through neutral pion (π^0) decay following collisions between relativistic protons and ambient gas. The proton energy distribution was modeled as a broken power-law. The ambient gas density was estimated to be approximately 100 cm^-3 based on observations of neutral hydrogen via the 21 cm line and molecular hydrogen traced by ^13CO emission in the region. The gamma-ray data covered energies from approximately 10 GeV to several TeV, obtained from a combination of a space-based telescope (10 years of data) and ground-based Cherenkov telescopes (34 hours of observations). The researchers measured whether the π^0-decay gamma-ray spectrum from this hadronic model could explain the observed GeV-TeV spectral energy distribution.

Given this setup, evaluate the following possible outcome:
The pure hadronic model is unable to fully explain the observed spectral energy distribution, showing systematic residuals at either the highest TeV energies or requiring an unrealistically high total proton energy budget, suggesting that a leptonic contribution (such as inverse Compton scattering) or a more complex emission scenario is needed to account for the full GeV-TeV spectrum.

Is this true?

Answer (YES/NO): NO